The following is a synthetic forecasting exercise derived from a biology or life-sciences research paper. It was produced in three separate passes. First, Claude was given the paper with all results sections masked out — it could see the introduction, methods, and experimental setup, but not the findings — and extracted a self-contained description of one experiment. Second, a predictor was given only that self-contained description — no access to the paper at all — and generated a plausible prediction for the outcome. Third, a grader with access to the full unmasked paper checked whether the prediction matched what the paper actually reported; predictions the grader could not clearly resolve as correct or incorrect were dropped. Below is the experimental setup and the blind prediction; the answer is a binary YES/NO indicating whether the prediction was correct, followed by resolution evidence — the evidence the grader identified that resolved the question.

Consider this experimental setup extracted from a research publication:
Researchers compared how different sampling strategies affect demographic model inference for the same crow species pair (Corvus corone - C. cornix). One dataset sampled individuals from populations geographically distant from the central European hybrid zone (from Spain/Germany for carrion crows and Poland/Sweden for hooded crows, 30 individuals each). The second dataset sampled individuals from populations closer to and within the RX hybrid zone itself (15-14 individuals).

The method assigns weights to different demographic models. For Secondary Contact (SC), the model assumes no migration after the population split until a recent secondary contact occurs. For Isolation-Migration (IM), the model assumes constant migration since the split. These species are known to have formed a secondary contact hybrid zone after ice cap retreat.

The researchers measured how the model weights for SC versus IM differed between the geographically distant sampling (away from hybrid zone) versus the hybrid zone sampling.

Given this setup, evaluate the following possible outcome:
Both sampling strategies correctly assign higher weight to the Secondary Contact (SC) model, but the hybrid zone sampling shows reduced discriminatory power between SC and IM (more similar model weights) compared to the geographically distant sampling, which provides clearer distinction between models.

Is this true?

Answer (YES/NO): NO